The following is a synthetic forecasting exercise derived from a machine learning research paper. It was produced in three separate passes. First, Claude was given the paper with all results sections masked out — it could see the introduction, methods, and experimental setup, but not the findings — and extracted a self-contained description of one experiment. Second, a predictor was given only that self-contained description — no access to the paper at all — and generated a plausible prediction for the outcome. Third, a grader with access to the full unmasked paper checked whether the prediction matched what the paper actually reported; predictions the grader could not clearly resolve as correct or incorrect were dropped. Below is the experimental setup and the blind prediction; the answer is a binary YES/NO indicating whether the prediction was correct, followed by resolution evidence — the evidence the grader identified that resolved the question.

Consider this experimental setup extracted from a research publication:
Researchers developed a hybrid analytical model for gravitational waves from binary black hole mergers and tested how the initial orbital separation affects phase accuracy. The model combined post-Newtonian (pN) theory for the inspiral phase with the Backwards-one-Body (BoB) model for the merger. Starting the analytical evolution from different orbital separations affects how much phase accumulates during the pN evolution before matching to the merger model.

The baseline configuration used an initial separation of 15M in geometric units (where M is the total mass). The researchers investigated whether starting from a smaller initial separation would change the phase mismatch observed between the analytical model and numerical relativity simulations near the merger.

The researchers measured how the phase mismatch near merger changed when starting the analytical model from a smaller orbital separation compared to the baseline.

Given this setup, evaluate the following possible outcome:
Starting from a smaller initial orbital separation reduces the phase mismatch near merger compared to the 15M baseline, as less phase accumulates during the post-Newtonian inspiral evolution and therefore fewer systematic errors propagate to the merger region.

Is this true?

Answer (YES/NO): YES